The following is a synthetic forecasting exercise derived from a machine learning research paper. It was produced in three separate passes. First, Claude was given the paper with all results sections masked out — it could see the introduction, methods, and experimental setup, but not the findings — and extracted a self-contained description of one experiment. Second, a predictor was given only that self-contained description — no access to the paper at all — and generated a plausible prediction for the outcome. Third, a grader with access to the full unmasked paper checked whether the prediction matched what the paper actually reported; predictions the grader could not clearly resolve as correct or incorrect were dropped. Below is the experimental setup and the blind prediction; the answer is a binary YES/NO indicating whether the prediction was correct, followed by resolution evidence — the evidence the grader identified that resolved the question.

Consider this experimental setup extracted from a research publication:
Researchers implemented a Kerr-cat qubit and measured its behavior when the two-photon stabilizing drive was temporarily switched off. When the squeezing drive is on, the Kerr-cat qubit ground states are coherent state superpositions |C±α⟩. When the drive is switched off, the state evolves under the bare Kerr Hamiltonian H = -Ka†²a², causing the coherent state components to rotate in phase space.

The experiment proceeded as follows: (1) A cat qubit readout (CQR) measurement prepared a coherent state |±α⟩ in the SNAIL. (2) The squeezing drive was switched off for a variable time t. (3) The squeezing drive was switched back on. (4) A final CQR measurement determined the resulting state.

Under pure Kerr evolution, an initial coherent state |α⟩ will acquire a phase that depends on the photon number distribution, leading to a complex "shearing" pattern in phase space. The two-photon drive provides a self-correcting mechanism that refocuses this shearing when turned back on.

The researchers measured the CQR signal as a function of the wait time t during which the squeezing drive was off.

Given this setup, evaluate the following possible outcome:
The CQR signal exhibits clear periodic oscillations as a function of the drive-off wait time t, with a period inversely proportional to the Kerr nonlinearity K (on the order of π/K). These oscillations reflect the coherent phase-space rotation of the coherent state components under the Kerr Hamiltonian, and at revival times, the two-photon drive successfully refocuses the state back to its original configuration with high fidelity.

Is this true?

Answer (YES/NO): YES